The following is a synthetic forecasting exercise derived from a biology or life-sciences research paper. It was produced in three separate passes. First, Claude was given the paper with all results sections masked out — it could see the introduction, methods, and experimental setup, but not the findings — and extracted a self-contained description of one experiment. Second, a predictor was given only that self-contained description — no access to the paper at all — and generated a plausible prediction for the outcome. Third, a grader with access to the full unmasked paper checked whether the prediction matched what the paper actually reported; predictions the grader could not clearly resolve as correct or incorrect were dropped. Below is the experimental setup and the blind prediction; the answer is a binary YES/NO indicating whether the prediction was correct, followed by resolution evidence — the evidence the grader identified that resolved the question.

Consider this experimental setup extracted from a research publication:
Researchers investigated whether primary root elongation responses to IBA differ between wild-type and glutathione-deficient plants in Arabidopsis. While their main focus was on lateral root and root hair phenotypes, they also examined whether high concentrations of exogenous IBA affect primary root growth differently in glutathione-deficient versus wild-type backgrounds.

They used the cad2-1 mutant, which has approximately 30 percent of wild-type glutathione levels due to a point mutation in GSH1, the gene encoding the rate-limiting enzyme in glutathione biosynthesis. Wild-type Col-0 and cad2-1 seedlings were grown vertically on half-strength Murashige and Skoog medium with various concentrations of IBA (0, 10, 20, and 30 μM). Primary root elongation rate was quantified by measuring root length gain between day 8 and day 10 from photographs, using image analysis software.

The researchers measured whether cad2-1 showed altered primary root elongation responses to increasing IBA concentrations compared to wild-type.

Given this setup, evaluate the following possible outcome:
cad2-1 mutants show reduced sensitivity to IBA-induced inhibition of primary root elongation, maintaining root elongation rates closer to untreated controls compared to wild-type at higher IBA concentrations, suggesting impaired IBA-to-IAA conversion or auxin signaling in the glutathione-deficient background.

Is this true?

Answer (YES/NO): NO